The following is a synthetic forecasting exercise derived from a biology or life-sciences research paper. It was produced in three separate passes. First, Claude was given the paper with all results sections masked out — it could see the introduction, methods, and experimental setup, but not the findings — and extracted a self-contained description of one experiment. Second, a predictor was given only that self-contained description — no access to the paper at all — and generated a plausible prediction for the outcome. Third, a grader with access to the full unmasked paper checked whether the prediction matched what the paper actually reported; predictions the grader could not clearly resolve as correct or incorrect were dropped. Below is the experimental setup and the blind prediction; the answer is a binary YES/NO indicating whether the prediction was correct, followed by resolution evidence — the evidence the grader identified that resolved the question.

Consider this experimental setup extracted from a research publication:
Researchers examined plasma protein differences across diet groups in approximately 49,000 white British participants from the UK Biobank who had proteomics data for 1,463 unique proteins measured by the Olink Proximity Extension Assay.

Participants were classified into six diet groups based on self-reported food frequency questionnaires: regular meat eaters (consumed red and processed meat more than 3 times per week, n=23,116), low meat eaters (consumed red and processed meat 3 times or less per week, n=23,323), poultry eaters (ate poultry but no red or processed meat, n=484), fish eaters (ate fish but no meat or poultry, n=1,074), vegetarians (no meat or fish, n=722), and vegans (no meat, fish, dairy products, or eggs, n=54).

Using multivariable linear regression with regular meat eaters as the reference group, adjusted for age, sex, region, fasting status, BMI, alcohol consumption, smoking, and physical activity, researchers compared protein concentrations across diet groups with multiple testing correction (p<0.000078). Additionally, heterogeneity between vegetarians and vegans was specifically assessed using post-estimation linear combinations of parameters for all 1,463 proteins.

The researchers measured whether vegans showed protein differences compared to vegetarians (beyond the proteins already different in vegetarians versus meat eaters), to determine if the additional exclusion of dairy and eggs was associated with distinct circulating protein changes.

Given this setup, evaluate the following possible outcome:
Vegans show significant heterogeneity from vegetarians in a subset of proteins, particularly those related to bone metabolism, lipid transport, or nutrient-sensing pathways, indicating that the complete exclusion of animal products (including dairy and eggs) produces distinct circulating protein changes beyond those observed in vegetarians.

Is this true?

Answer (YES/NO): NO